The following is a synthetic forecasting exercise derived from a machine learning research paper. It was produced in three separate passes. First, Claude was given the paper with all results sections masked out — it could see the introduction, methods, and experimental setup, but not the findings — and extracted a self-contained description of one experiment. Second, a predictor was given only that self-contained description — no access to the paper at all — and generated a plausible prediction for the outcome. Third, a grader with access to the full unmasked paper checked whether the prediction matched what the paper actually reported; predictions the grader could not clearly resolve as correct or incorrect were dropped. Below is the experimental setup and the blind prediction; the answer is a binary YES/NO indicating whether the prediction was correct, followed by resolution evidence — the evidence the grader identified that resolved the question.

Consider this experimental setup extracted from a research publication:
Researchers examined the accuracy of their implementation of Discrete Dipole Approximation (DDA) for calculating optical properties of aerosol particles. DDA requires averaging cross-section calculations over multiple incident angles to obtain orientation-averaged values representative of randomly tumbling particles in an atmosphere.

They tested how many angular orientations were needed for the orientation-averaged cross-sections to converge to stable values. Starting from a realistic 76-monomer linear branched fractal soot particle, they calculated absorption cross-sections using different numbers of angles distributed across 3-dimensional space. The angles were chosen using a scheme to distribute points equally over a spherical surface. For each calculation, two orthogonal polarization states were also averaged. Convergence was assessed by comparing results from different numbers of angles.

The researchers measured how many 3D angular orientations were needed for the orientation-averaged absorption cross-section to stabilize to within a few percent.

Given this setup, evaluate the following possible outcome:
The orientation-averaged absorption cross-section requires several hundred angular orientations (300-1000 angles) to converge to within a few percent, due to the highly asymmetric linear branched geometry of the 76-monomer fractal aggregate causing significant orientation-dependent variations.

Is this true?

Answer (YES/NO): NO